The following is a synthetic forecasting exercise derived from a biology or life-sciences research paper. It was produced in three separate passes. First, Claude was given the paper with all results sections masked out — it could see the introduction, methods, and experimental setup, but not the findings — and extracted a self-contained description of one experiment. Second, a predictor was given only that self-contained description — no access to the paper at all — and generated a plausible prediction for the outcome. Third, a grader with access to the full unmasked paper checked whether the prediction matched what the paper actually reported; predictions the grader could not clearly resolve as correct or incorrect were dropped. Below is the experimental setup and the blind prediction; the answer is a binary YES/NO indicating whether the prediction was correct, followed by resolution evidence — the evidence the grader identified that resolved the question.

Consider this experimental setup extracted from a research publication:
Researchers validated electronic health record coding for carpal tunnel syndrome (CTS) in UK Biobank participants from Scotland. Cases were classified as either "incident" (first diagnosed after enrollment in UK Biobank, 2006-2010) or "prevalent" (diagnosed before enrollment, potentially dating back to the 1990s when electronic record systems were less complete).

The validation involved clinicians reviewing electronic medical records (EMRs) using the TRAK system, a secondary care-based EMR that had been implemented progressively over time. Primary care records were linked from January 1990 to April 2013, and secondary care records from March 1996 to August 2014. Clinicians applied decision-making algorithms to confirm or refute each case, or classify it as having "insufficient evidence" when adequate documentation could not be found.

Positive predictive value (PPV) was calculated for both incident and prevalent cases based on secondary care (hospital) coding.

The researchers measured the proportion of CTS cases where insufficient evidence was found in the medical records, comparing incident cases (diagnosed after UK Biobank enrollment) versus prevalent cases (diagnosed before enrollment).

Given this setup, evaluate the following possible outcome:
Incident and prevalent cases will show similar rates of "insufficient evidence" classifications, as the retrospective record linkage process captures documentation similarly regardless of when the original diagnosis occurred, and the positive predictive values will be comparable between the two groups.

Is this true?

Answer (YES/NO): NO